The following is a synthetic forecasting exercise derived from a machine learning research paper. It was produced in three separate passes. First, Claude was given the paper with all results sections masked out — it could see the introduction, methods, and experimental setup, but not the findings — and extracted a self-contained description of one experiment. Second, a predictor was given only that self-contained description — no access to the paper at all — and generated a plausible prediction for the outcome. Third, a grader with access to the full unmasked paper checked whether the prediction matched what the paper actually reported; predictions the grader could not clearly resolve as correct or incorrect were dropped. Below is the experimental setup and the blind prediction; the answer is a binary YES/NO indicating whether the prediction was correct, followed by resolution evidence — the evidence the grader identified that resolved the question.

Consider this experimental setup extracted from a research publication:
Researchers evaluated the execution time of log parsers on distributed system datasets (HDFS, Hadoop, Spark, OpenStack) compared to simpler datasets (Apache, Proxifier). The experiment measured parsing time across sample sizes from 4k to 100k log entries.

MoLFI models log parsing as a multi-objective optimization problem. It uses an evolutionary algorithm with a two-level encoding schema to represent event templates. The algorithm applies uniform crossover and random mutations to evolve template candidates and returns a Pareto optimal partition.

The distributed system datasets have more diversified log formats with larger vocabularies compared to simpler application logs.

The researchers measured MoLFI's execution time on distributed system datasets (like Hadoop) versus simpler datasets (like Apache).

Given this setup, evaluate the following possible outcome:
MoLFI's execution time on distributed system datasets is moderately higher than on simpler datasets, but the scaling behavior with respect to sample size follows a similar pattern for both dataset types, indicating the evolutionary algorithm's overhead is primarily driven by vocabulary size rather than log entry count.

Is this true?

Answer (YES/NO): NO